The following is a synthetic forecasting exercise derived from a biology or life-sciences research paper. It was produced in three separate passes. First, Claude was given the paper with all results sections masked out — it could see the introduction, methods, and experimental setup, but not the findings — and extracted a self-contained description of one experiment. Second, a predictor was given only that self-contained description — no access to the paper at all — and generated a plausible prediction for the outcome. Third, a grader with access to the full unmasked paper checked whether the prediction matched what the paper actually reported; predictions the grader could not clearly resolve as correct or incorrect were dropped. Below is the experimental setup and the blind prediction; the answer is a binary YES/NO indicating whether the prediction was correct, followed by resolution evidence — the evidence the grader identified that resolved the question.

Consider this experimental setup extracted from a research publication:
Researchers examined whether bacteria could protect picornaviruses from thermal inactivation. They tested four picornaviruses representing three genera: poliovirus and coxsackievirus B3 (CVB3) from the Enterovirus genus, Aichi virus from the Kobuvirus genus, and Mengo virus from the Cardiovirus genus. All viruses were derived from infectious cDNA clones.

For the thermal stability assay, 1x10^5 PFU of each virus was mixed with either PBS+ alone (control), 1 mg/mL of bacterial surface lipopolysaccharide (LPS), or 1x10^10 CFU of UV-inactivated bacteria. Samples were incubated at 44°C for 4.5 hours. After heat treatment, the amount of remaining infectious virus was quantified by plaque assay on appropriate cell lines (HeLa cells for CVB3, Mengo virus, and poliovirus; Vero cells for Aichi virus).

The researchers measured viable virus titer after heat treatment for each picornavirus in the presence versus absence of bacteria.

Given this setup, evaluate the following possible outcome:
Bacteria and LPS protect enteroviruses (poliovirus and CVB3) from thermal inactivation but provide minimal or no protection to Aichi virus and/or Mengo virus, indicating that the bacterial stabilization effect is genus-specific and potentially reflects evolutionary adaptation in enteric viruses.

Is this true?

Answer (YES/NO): YES